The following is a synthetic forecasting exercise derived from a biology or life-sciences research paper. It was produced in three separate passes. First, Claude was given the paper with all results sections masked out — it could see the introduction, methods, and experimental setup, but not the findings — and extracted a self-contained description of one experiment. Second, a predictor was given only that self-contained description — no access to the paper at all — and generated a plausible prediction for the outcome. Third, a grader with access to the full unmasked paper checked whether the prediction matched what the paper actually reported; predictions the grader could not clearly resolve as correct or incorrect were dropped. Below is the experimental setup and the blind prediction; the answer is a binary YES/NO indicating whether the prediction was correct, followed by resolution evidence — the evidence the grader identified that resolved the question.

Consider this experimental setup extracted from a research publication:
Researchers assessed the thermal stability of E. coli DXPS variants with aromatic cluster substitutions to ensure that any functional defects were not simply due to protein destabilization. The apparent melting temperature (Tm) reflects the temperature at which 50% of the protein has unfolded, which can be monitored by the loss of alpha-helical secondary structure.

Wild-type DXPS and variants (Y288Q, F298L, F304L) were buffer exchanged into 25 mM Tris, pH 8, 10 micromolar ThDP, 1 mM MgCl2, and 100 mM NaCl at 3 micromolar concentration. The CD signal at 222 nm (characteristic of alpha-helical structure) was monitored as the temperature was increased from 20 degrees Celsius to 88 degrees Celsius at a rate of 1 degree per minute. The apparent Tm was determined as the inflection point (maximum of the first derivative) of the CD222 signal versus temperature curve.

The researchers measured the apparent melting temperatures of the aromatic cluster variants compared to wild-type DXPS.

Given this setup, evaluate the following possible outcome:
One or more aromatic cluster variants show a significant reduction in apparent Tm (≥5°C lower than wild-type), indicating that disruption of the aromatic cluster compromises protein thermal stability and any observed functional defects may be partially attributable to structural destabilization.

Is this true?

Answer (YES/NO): NO